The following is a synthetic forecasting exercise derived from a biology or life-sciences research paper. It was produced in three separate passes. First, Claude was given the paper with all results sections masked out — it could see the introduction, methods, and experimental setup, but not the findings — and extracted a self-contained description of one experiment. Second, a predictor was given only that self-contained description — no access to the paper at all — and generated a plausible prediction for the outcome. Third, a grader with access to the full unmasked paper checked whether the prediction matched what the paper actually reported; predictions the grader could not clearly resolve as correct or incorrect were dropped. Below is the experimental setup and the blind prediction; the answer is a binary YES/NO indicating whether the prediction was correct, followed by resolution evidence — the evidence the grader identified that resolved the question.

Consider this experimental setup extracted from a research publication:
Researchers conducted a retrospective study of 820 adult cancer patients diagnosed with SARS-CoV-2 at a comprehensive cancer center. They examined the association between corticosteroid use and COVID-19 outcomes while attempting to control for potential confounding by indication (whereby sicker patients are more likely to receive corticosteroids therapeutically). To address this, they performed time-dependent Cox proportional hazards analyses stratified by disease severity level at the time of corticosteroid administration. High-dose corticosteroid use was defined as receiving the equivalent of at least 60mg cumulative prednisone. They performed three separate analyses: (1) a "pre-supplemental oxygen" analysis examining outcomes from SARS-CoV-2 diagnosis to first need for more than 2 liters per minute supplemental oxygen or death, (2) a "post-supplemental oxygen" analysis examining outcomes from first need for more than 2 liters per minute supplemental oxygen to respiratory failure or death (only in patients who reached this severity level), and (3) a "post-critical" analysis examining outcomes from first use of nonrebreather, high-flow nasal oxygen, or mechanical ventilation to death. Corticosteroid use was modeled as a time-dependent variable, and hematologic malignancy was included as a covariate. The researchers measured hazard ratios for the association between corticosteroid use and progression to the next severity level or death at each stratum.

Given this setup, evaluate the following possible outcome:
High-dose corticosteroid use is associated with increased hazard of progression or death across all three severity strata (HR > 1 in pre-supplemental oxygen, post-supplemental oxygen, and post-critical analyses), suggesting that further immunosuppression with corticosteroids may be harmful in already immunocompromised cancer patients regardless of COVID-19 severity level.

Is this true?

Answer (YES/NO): NO